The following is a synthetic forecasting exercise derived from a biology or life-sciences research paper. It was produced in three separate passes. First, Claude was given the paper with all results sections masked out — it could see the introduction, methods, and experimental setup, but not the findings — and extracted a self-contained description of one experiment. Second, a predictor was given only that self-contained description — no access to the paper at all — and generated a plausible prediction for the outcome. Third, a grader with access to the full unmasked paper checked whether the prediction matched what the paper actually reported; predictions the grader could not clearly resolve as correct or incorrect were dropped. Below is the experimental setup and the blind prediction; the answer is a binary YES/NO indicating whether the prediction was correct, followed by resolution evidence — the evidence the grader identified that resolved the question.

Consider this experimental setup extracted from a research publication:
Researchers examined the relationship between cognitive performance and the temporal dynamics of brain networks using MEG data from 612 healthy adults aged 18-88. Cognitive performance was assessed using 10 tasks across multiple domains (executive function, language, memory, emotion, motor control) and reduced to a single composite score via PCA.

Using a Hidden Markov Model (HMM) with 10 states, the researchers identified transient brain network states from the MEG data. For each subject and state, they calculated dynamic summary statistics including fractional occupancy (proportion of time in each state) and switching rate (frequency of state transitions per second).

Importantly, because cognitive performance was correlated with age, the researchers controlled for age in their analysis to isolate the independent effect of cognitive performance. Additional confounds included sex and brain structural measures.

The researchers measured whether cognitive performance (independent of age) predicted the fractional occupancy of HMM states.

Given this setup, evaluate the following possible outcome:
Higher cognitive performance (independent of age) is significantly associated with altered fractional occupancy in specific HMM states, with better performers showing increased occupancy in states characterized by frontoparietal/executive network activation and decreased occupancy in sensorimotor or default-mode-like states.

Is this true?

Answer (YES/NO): NO